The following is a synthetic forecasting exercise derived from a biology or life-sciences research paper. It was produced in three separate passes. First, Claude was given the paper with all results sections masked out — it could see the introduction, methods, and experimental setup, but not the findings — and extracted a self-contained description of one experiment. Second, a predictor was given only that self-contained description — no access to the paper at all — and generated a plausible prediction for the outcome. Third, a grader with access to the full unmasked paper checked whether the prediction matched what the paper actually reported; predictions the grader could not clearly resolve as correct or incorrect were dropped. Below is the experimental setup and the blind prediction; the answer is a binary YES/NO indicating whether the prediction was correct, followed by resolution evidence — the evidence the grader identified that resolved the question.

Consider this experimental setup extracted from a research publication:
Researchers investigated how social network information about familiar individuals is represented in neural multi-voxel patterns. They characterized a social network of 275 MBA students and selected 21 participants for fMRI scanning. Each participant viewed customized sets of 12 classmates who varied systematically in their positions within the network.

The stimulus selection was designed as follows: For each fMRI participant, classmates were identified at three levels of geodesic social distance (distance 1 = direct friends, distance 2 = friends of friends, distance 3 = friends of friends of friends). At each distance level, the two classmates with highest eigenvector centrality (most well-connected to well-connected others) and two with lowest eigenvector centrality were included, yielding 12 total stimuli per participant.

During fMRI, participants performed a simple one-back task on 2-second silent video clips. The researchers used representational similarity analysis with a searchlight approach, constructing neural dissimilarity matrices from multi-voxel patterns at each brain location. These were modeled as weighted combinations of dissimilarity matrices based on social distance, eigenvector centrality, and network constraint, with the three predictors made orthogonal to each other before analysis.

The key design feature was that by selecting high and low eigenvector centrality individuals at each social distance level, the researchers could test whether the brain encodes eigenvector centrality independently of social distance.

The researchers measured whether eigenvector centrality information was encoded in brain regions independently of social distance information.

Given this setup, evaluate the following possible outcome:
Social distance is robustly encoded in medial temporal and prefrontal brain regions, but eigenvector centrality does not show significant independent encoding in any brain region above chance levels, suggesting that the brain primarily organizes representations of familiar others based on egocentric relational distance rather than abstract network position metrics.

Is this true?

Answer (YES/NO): NO